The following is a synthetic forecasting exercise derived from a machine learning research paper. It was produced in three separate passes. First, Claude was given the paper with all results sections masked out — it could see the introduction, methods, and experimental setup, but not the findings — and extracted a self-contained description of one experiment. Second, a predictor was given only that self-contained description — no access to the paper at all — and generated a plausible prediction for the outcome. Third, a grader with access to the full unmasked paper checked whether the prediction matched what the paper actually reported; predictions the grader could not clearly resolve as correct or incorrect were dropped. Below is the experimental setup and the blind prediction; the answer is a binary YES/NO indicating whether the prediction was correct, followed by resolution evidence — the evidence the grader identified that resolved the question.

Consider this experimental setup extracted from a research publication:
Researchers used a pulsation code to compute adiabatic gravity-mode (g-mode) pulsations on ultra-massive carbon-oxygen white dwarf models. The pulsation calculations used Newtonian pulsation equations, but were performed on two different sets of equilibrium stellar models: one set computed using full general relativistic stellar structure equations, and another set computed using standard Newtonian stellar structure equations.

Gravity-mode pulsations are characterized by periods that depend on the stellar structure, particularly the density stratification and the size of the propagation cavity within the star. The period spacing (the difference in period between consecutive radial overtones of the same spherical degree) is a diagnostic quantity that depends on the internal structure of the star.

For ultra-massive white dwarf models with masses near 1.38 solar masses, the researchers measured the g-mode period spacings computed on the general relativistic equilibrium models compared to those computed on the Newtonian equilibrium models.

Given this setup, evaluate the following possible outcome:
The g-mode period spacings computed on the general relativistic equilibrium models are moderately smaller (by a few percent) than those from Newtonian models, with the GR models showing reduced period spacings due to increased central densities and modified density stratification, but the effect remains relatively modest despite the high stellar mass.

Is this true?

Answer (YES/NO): NO